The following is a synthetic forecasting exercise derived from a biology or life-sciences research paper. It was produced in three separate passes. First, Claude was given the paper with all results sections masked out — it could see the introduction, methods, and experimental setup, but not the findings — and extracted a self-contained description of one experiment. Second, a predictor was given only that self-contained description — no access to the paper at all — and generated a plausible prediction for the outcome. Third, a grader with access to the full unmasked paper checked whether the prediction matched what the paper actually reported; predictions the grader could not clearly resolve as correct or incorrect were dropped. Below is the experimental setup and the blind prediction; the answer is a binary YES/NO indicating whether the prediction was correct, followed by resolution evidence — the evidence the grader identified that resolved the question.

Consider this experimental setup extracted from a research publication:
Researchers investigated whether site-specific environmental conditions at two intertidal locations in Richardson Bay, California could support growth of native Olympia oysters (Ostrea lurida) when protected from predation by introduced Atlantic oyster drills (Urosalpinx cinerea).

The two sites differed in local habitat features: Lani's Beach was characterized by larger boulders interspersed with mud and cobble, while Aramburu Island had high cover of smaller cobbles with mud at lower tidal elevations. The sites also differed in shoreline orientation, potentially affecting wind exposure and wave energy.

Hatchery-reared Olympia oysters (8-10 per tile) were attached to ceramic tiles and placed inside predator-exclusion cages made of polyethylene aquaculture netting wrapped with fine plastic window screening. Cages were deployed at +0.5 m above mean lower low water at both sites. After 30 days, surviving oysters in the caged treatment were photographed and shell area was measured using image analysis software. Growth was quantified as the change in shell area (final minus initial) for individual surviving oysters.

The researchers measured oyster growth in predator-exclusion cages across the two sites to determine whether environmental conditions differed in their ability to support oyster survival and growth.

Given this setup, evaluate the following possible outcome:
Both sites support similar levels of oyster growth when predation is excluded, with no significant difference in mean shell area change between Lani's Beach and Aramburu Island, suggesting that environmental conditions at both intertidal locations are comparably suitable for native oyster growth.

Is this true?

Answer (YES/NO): YES